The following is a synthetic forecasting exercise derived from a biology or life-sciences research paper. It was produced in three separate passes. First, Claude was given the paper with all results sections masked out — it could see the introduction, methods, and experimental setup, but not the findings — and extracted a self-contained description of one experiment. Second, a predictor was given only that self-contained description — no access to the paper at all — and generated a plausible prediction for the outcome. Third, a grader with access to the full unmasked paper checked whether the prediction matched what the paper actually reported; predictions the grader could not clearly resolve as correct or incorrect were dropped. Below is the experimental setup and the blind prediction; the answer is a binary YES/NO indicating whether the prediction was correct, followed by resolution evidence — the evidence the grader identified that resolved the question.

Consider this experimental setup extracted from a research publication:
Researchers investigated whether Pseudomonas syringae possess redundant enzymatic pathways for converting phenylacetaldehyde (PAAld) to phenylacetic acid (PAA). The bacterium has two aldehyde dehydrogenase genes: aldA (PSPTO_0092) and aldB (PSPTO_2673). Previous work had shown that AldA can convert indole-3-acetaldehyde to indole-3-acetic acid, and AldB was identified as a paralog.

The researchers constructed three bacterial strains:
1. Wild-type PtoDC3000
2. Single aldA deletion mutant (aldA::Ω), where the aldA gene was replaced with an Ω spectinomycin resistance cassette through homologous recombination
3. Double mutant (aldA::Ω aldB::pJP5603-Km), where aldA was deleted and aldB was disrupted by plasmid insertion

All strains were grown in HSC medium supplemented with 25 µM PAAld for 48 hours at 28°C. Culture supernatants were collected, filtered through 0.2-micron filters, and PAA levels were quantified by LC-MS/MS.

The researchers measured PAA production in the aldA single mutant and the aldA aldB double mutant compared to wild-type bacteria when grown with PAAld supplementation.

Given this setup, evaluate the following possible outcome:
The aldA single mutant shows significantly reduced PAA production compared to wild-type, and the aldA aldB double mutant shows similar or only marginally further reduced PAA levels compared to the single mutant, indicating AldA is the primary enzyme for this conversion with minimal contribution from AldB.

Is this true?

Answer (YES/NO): YES